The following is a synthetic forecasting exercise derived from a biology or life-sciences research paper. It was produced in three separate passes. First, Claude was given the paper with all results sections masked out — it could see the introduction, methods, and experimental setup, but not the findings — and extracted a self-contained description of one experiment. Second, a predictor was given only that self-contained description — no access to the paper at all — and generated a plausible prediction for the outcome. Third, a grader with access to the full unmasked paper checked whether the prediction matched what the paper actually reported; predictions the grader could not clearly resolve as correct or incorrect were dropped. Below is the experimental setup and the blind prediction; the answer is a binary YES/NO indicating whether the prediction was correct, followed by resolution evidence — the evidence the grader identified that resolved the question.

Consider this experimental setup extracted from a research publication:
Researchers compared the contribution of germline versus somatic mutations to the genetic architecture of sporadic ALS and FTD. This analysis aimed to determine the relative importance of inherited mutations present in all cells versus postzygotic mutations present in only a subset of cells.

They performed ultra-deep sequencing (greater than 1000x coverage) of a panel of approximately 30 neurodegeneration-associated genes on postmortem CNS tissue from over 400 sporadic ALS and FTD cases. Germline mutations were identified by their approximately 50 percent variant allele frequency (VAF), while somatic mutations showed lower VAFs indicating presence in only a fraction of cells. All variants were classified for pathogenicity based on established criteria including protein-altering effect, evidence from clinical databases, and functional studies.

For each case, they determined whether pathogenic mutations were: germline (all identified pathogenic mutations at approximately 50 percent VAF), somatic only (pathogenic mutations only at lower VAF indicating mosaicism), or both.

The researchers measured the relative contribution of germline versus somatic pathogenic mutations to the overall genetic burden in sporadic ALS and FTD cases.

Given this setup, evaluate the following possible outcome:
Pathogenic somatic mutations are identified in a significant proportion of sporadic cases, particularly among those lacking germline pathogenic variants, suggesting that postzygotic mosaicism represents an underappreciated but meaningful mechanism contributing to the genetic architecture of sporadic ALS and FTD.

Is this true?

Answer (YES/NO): NO